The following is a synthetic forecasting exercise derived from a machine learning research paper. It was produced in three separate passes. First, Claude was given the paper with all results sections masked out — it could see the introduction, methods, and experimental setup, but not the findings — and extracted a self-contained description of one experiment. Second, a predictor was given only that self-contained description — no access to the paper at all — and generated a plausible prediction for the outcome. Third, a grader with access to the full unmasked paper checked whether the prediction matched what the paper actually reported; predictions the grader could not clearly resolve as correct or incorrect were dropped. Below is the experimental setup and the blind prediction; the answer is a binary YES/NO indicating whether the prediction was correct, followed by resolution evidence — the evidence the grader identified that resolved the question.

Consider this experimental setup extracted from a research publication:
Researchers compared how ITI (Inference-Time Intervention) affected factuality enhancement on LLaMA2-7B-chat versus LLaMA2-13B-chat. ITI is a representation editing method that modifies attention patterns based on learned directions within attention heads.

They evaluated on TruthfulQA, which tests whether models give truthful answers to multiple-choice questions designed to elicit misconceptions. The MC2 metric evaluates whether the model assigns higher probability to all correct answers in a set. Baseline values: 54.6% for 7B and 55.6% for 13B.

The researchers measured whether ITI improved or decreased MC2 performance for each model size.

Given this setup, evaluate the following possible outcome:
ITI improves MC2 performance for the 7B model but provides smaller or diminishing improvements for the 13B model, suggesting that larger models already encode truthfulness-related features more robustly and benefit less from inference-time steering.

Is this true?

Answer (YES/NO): NO